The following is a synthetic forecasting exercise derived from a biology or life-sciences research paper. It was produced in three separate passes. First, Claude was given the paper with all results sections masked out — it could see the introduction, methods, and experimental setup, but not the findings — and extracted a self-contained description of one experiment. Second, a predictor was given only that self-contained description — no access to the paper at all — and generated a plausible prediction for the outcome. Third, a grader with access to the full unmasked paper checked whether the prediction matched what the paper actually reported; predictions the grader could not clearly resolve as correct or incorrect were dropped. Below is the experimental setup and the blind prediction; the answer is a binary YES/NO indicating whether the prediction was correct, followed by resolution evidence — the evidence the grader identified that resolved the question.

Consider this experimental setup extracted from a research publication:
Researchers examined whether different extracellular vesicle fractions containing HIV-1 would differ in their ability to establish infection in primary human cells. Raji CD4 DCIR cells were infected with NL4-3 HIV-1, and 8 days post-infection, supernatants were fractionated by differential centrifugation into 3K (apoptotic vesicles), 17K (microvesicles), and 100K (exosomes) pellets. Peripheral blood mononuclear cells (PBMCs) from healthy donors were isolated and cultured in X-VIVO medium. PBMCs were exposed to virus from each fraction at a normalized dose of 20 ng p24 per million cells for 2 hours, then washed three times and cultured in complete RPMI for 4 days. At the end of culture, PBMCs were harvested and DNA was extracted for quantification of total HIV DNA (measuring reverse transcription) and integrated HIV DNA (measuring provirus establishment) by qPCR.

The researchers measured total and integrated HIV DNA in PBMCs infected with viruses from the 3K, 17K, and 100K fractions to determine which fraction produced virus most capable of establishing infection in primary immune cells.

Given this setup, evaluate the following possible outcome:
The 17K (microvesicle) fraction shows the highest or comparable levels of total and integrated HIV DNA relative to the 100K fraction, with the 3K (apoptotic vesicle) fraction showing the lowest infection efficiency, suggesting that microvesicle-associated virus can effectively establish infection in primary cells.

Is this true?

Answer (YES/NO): NO